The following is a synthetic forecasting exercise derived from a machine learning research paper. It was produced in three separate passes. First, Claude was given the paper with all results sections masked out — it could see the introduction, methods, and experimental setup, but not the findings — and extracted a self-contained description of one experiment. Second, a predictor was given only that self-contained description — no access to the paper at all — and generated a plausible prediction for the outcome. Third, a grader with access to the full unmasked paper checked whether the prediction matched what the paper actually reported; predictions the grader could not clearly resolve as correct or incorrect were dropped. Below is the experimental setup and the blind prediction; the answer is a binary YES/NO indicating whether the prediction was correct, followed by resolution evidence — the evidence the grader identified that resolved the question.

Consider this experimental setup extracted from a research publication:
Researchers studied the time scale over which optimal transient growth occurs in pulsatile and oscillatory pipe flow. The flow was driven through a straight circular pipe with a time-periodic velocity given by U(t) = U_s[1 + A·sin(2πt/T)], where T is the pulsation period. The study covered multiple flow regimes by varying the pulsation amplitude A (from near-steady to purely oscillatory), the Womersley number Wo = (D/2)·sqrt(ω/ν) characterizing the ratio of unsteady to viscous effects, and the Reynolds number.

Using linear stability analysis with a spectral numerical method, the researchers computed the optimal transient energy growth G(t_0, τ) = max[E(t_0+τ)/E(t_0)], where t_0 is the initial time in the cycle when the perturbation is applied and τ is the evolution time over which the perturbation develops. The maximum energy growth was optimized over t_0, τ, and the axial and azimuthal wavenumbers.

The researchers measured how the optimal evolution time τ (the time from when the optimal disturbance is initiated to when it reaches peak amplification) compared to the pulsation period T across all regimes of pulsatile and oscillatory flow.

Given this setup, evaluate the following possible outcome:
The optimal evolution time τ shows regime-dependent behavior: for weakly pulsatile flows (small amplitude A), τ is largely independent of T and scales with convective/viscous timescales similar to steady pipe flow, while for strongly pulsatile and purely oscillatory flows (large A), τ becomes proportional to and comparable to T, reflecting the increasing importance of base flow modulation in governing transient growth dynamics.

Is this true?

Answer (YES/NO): NO